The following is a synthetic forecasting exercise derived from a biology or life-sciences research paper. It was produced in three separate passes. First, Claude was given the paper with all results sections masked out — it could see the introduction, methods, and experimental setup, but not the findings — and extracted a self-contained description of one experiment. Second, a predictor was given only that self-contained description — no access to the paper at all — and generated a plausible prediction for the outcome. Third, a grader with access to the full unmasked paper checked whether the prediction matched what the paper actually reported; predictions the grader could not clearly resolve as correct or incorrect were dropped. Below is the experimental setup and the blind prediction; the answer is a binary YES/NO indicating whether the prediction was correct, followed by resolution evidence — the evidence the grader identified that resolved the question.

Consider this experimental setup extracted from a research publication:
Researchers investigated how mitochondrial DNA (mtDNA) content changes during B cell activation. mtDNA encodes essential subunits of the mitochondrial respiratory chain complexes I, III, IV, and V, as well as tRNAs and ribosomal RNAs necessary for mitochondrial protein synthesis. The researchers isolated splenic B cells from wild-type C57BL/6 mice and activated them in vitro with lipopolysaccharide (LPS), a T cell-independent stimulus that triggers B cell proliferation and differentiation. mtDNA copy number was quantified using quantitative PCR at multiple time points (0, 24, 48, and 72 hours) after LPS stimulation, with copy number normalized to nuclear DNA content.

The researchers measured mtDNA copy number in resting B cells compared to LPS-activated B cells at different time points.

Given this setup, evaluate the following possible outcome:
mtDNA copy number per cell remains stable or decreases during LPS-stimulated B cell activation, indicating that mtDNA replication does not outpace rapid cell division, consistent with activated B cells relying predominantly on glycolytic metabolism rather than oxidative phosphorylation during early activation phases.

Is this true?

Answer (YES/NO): NO